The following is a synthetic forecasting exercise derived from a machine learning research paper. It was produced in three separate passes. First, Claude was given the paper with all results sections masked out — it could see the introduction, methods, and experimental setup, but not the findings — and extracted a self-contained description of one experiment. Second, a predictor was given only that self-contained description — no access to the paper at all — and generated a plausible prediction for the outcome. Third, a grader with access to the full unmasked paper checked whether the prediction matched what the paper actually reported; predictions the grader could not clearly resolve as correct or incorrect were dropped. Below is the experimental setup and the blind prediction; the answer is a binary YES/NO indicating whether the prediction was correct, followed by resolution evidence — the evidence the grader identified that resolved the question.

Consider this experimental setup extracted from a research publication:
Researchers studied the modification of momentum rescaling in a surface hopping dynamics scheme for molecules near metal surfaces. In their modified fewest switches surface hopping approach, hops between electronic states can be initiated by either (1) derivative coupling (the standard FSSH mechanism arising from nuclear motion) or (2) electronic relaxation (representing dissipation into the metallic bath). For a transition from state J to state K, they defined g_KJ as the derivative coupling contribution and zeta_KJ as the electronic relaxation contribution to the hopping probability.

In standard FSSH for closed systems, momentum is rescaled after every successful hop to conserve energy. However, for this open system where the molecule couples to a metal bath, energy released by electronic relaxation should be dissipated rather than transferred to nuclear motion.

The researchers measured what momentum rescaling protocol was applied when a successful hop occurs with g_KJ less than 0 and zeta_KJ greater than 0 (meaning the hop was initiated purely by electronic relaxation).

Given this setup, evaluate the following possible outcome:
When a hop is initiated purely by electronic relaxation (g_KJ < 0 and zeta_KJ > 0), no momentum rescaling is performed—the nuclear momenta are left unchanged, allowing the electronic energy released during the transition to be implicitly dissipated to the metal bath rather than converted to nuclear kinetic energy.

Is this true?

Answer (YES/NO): YES